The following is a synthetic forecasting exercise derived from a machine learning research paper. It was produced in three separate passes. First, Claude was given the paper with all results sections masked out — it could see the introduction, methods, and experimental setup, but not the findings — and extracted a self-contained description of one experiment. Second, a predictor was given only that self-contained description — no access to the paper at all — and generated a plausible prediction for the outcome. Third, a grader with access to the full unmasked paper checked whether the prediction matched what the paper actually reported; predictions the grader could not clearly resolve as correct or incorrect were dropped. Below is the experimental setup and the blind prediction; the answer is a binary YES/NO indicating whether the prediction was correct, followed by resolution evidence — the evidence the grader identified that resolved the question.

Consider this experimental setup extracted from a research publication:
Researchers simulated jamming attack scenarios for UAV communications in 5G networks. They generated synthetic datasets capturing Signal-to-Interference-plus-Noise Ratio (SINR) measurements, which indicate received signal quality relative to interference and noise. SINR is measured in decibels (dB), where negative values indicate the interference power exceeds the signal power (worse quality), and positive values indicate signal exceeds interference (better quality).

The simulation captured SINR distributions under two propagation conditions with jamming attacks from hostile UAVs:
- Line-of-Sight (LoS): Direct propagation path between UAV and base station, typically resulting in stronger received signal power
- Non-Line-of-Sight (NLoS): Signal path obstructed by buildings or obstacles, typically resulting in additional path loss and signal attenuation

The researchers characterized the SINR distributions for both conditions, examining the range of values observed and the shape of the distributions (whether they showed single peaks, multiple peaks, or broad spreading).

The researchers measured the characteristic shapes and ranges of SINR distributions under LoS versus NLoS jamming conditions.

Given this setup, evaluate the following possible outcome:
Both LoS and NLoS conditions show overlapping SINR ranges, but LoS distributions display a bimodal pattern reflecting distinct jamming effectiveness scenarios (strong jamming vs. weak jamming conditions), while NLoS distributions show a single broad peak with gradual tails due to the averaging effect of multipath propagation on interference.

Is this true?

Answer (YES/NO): NO